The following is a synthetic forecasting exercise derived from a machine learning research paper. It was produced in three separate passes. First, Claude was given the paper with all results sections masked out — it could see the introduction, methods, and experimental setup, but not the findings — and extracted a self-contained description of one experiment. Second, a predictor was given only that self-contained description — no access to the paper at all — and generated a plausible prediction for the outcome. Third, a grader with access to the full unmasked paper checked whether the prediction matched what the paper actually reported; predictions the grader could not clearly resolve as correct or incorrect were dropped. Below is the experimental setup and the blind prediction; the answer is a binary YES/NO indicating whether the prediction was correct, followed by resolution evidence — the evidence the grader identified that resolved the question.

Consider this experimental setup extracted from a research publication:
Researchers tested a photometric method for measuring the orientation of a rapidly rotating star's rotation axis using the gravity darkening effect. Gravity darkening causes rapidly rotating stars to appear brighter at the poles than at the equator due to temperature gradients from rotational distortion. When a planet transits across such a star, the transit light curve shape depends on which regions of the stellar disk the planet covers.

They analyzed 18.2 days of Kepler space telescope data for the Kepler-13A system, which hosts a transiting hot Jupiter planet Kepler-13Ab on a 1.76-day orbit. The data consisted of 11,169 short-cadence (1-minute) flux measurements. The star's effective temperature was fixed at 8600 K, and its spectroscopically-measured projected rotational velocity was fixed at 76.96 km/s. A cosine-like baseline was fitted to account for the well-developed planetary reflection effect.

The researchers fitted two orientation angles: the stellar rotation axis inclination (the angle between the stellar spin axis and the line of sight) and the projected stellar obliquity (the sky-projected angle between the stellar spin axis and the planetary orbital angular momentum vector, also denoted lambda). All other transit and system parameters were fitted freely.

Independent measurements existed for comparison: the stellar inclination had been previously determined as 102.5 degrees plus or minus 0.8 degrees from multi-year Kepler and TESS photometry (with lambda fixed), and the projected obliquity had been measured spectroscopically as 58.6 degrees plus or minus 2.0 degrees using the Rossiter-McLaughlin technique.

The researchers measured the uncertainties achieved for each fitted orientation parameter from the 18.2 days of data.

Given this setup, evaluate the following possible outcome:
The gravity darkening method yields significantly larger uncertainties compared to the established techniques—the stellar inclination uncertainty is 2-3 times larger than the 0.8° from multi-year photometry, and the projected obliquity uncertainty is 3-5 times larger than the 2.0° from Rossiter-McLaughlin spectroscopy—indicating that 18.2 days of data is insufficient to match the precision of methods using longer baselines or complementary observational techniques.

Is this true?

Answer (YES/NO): NO